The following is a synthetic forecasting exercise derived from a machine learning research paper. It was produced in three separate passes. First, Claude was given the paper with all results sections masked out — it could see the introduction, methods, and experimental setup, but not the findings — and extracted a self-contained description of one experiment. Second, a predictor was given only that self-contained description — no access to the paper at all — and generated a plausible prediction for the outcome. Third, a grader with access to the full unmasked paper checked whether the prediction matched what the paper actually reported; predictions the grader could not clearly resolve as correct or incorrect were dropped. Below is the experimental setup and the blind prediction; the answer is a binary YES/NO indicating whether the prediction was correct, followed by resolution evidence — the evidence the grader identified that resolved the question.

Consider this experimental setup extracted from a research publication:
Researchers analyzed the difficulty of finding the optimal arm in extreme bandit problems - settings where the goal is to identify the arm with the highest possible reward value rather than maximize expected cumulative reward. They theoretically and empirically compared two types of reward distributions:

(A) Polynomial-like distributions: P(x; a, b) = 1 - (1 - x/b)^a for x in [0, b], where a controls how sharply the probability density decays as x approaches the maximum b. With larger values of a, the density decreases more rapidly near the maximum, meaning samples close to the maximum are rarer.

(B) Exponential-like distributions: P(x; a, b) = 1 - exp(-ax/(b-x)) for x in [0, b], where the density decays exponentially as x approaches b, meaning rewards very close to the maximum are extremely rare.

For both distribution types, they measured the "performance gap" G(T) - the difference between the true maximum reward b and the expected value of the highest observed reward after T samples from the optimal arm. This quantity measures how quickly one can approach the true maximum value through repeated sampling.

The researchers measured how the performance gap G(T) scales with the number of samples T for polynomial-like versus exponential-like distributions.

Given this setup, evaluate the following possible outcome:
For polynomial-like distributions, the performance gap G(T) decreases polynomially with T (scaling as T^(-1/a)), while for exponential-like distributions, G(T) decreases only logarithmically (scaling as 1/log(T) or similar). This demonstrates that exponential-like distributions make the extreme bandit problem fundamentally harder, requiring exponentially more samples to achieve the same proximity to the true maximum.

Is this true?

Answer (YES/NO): YES